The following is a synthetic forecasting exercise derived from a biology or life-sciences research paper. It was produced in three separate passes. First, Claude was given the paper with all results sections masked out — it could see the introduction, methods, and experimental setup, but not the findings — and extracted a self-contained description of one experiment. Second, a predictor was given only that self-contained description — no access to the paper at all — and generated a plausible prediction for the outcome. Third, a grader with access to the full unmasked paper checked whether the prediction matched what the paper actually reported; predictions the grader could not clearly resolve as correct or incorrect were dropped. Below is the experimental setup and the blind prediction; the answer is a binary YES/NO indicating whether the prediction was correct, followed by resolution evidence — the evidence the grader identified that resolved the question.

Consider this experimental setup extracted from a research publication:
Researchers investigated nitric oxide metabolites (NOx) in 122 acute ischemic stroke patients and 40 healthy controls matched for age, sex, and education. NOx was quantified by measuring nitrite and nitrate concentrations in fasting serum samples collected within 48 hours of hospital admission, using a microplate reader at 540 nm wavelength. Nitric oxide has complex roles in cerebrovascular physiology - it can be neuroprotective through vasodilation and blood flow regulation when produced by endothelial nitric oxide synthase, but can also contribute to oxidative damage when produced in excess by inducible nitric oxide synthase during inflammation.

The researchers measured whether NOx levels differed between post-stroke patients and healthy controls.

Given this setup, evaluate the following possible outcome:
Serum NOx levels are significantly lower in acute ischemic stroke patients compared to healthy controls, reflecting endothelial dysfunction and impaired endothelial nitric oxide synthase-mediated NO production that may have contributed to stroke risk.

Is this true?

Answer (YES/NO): YES